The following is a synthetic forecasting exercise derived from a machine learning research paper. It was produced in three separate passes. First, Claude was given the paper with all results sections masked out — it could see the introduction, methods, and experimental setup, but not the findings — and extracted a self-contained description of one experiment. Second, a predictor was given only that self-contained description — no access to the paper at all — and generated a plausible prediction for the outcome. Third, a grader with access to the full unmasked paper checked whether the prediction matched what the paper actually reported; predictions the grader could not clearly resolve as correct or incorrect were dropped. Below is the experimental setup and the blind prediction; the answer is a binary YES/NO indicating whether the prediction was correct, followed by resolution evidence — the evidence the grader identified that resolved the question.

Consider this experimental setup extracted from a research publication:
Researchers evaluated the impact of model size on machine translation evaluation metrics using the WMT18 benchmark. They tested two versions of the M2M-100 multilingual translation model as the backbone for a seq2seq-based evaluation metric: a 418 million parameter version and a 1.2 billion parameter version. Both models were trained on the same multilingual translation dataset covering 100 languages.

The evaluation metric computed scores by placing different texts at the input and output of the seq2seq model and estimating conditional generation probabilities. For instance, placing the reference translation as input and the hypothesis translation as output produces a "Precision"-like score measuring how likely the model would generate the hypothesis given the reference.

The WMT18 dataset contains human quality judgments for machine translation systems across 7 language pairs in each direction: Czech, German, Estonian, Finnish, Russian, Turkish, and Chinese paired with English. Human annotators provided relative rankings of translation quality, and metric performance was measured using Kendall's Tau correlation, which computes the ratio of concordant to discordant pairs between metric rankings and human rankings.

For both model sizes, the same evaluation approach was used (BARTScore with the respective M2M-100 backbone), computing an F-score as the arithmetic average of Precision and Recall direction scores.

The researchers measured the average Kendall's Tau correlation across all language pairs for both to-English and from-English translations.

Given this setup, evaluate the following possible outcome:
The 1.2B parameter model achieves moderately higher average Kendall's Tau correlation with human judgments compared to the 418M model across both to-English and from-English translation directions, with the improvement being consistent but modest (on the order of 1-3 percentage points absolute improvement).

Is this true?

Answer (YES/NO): NO